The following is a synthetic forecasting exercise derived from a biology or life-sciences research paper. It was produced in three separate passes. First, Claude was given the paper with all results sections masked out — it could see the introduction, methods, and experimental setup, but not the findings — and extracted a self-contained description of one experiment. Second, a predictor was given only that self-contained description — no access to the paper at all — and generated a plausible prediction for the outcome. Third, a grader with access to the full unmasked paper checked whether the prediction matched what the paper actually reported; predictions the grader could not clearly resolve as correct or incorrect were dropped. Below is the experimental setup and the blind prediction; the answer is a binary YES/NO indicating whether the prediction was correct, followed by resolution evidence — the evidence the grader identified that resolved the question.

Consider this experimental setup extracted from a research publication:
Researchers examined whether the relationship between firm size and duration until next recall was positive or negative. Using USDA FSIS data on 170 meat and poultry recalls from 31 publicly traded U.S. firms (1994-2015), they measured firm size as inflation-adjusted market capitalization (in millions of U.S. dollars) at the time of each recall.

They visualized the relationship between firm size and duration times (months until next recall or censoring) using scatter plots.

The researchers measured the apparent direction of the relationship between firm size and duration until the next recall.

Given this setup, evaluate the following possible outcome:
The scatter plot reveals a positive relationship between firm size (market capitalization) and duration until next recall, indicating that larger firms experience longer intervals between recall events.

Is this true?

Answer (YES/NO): NO